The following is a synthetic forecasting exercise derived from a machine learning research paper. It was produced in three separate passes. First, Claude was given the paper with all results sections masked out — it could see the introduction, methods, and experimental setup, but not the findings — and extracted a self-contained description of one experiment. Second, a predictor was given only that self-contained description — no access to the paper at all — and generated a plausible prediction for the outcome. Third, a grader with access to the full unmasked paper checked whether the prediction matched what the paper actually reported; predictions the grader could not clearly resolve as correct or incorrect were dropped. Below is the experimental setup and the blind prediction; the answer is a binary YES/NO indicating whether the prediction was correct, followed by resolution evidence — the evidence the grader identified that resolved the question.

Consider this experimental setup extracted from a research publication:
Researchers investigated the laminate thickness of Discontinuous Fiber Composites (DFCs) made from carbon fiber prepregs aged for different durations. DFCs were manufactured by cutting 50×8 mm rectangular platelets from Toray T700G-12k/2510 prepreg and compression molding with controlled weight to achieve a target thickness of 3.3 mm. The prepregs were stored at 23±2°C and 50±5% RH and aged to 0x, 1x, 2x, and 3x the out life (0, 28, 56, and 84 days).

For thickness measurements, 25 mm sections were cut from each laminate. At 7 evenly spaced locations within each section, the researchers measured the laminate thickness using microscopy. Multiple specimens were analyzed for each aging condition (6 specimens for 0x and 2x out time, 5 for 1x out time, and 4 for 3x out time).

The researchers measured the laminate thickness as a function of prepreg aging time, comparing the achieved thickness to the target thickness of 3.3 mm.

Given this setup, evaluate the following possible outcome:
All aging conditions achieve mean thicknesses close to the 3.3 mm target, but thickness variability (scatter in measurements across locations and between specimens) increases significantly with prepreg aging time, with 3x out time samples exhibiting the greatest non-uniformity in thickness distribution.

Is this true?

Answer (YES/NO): NO